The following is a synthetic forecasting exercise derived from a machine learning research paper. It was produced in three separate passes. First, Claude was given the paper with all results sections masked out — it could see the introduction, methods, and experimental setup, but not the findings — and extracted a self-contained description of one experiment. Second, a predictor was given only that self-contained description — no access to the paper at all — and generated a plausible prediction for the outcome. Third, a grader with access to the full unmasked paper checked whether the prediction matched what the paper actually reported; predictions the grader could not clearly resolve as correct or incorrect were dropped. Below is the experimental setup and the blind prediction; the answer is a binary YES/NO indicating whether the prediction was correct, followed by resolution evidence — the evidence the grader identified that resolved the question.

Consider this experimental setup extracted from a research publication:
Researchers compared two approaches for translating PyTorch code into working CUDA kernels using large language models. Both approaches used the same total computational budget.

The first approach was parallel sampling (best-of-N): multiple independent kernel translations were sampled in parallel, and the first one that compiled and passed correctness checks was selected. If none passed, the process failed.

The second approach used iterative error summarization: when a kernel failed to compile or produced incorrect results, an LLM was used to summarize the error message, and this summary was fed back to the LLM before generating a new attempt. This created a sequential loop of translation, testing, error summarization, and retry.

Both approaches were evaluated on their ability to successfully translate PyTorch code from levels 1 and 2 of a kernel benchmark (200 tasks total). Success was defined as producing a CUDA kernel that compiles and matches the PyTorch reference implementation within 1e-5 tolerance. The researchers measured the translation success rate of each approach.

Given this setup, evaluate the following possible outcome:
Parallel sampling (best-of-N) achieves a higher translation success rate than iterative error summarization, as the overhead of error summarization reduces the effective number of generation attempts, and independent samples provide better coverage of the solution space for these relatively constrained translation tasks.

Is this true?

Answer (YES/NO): NO